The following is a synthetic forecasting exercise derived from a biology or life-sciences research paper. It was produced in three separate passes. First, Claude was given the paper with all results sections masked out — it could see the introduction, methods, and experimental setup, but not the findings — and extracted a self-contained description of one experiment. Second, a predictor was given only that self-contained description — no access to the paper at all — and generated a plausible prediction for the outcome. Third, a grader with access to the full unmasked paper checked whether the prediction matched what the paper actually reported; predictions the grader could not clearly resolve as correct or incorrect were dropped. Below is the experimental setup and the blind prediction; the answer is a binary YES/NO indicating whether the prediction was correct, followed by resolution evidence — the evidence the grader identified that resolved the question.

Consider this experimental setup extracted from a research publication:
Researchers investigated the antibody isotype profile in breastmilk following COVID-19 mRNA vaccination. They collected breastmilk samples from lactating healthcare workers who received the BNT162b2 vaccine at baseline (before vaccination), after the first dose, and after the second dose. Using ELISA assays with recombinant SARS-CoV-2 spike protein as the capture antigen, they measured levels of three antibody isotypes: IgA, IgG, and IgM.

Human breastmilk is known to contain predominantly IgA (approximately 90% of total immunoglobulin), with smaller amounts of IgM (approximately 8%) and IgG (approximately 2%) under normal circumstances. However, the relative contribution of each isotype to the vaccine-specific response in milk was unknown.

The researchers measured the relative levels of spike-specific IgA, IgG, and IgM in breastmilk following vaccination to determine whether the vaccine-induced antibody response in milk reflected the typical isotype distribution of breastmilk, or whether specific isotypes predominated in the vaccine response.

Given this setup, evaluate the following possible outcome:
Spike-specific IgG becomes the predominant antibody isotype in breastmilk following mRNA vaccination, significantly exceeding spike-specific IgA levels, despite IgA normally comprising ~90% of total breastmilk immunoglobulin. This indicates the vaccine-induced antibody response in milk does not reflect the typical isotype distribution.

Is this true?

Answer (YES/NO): NO